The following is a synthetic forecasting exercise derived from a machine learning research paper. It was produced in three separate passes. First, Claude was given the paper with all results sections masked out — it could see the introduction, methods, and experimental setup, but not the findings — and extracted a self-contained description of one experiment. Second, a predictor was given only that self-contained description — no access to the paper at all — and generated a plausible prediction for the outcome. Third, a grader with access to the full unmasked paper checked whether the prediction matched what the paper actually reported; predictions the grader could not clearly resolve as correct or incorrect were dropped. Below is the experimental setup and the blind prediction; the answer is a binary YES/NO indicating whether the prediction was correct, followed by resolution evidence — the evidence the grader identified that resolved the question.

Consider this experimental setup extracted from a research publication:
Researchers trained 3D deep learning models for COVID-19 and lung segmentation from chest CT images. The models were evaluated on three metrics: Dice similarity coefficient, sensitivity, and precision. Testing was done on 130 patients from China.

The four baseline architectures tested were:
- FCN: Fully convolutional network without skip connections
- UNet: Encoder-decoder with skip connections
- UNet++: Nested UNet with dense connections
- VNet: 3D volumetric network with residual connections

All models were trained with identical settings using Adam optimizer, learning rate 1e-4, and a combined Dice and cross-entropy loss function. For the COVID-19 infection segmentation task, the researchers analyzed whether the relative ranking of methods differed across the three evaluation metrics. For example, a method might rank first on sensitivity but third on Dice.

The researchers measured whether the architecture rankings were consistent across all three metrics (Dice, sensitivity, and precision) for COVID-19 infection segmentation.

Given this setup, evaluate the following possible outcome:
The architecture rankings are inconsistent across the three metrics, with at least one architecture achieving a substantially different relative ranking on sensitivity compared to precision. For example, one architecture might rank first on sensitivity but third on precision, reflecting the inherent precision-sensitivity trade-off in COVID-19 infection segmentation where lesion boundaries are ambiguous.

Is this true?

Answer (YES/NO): YES